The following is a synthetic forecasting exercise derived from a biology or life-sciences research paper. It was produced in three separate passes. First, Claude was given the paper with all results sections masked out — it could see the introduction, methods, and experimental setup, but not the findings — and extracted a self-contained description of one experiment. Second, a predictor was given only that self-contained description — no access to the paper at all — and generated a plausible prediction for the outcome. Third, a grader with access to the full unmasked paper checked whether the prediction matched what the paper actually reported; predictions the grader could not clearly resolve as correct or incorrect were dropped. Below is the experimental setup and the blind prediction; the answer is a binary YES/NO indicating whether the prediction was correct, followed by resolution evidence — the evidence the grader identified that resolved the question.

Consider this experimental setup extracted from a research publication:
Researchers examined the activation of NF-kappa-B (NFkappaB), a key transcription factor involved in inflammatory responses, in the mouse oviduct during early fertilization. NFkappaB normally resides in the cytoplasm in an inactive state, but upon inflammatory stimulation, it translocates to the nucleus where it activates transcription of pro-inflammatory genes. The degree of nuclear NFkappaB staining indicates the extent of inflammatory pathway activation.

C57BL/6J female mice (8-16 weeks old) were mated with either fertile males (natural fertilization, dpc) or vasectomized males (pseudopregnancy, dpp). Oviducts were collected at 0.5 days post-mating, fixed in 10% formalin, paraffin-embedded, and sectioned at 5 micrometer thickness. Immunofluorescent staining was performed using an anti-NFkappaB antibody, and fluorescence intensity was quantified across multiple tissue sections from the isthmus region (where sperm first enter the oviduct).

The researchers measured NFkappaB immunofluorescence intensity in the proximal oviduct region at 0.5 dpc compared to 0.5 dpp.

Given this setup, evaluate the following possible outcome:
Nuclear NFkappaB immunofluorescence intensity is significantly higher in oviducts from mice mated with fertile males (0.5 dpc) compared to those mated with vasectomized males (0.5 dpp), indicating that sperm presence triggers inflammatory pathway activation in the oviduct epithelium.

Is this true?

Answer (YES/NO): NO